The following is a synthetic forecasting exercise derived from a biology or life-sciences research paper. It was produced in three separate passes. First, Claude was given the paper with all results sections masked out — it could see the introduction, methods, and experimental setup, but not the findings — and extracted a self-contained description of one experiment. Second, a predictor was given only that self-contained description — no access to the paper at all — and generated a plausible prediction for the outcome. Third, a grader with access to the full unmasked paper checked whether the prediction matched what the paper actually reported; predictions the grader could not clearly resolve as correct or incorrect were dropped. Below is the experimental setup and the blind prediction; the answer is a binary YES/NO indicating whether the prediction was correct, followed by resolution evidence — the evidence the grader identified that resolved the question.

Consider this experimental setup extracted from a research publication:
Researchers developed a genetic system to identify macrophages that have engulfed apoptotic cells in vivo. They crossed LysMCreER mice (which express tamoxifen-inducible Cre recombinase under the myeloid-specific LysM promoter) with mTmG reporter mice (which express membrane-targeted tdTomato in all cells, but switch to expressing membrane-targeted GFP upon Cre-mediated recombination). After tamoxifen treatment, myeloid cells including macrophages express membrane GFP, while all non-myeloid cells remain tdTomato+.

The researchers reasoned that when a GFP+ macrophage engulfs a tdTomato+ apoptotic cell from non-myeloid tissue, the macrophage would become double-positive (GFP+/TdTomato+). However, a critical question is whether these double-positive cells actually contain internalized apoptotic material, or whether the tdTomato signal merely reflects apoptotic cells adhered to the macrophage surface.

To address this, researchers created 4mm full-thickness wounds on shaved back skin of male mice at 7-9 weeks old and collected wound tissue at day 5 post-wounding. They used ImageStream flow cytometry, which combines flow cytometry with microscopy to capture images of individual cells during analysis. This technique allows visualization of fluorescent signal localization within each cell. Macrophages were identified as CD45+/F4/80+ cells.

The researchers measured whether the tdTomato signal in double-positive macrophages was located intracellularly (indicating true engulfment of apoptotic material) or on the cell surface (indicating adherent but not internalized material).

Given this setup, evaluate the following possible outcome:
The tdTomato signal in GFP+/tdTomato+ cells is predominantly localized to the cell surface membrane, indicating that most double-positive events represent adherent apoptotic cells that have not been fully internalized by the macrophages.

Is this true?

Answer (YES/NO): NO